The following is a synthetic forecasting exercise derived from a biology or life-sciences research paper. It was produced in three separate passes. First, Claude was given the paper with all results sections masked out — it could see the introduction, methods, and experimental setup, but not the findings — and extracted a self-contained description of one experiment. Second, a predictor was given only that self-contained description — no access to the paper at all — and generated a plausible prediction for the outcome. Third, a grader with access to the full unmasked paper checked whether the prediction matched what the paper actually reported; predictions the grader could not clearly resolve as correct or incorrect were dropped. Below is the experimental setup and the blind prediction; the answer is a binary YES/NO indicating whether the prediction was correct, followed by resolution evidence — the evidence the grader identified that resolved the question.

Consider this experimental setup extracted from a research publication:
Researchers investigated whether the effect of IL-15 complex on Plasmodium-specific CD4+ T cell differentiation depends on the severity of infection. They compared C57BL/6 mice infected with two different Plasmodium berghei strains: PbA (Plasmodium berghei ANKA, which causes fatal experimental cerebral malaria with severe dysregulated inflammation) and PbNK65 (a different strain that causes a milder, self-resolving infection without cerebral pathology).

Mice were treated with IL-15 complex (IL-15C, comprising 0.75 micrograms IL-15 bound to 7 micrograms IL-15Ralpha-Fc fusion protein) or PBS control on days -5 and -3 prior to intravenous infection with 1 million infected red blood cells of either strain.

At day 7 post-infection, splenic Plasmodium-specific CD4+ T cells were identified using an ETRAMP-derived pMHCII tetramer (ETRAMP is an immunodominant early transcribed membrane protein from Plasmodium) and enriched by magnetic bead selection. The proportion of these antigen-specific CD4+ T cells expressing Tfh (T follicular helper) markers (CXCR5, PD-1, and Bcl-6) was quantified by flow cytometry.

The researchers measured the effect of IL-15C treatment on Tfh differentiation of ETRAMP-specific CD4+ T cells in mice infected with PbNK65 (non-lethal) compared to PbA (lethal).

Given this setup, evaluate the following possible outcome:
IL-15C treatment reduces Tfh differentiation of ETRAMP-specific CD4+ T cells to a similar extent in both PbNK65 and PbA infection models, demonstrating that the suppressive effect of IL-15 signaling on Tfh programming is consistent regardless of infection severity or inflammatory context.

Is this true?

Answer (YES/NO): NO